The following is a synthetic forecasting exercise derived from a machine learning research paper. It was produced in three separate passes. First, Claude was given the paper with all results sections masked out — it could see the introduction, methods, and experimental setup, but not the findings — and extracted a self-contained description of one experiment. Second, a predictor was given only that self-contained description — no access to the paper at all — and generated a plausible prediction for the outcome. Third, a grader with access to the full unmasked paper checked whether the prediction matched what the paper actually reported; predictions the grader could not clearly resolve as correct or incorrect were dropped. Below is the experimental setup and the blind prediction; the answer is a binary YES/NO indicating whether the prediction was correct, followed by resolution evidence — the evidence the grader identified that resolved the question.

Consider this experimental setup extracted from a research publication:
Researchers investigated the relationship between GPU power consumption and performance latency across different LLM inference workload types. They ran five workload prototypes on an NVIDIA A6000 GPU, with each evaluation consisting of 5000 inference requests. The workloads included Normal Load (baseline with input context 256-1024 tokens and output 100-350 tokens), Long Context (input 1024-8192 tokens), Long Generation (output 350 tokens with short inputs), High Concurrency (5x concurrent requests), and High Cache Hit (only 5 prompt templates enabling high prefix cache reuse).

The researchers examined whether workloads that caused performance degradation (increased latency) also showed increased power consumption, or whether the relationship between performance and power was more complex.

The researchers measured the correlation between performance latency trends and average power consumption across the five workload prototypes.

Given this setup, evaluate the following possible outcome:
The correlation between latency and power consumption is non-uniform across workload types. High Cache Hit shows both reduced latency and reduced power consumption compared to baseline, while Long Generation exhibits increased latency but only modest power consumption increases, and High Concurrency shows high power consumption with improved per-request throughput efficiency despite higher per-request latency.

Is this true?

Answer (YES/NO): NO